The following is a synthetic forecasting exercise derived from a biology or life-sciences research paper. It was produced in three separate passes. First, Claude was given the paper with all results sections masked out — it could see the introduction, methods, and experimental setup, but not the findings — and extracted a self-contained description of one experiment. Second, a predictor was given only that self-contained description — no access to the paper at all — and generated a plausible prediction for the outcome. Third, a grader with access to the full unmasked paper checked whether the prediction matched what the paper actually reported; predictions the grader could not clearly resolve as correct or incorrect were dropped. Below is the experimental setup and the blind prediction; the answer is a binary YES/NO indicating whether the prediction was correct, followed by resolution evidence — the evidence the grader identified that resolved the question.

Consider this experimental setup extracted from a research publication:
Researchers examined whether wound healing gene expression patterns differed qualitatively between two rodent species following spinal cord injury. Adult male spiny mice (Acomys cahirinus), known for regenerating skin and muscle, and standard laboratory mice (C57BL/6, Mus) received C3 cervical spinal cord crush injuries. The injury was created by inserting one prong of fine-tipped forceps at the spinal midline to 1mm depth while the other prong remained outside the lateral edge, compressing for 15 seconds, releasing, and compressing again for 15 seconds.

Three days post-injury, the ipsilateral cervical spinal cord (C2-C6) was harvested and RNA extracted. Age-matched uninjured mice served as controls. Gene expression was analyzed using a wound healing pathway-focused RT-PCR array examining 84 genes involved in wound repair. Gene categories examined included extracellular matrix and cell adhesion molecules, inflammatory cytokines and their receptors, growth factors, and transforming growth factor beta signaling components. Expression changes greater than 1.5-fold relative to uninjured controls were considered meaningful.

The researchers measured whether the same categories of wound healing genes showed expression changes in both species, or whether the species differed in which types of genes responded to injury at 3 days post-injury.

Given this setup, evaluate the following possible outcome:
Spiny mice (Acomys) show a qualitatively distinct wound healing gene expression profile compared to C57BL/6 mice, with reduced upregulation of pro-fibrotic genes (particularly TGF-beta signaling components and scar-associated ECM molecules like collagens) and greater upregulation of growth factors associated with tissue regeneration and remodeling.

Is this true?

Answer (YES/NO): NO